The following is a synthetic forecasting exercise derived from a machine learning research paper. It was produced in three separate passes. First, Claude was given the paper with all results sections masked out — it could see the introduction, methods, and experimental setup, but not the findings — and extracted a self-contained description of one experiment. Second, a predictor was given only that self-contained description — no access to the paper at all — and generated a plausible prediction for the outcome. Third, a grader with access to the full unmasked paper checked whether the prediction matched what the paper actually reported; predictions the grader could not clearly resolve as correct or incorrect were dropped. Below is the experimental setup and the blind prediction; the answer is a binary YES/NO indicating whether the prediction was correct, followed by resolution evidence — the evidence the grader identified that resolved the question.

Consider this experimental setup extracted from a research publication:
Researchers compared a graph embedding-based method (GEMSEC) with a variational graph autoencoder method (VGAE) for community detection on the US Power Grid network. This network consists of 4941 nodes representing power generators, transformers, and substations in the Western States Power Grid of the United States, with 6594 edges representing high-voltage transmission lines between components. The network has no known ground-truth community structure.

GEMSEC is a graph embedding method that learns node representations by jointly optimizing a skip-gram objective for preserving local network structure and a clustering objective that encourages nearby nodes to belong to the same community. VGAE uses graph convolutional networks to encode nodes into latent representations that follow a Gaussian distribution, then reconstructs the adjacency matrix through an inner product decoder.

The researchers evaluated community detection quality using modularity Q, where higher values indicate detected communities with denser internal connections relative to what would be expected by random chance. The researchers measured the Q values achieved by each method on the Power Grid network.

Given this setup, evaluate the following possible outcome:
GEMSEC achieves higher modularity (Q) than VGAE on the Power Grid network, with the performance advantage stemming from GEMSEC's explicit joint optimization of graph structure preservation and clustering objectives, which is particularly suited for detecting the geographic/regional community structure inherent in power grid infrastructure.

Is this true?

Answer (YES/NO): YES